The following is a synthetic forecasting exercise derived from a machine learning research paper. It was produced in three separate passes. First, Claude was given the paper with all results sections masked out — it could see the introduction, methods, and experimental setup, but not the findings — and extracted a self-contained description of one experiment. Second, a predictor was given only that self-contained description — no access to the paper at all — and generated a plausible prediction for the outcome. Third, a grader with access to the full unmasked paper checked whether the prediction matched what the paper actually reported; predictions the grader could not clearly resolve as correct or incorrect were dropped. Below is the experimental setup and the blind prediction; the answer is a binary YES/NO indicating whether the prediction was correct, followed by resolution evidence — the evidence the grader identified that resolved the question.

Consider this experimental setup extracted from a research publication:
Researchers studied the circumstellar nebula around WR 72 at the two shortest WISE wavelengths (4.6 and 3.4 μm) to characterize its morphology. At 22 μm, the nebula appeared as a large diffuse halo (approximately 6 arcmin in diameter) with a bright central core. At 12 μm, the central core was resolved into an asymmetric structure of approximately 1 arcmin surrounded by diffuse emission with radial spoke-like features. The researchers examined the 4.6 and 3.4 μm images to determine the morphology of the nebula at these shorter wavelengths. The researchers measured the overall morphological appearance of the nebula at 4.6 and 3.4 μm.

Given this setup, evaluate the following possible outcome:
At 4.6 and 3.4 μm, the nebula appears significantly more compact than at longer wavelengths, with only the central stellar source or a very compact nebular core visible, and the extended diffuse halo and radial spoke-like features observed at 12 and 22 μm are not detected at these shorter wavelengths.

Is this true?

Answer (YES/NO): NO